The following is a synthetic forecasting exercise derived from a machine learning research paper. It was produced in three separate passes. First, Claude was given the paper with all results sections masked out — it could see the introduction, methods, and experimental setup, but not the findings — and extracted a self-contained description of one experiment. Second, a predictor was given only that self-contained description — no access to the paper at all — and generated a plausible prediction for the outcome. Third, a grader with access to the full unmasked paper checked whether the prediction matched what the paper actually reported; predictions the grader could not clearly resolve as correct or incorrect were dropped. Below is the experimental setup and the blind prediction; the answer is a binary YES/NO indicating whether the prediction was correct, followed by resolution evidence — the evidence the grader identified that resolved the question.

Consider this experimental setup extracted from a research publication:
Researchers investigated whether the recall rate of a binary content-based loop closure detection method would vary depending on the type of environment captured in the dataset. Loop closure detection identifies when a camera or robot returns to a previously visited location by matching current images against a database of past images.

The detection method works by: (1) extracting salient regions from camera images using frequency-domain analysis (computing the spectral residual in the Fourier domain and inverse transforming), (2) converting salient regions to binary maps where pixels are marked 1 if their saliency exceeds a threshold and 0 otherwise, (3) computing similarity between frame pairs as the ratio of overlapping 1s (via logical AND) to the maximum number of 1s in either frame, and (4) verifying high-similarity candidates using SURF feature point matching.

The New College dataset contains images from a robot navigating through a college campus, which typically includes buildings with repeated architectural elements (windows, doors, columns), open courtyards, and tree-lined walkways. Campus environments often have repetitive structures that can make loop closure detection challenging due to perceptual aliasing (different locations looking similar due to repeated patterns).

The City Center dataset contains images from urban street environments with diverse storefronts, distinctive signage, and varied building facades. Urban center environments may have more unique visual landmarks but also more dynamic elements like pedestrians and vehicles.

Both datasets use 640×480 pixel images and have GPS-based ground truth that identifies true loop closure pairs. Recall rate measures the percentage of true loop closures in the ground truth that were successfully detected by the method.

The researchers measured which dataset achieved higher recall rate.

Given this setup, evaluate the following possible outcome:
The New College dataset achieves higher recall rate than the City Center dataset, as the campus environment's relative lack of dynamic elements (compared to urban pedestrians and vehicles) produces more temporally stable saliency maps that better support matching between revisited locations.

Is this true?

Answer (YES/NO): NO